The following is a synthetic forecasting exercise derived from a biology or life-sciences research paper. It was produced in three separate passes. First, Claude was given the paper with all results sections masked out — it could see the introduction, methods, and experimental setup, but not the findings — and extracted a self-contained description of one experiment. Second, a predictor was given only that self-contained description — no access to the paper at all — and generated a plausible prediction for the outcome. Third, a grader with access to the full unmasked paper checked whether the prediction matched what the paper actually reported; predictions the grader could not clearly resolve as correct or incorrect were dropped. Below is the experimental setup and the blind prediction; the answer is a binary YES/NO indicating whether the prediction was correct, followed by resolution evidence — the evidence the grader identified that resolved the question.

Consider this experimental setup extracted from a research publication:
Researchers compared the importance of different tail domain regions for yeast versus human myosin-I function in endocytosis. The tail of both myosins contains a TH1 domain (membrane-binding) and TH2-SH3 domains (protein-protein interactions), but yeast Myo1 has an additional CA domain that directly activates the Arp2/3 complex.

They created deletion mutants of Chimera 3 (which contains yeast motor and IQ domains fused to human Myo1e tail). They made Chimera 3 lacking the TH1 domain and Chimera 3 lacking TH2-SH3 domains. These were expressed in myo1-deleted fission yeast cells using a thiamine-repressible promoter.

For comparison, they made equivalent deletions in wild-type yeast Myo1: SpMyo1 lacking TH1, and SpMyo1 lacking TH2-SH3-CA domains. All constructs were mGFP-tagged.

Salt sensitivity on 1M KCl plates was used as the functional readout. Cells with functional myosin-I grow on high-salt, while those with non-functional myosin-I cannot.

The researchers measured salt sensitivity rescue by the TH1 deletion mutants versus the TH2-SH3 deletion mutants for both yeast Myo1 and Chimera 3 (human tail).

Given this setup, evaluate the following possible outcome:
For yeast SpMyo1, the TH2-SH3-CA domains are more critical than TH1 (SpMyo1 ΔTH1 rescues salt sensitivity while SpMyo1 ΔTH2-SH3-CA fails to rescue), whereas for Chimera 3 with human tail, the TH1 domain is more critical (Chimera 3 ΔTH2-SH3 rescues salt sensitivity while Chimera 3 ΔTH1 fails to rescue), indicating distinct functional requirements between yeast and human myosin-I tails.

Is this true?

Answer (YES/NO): NO